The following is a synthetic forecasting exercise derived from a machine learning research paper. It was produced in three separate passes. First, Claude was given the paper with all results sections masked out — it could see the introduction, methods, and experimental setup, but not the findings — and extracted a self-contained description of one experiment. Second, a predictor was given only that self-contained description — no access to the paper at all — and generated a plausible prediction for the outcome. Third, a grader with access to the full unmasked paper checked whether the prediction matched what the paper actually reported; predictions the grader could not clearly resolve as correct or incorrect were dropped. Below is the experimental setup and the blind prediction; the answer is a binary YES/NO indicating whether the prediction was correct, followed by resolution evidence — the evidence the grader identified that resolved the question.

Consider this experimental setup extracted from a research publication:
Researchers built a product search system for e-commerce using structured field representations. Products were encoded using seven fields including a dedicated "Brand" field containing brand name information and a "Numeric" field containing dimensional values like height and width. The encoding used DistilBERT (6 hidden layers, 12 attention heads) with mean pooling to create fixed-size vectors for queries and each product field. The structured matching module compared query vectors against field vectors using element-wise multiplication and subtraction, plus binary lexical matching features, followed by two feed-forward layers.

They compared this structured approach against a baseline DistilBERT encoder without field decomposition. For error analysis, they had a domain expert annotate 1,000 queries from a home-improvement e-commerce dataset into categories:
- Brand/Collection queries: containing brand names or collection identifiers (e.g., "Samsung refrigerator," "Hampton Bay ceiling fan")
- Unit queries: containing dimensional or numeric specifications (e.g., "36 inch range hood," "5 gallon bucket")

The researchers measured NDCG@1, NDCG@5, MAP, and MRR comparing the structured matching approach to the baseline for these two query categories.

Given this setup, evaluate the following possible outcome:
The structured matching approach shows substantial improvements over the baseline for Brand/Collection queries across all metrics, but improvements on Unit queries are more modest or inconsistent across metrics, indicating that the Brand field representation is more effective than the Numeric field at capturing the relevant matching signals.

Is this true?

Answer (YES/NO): NO